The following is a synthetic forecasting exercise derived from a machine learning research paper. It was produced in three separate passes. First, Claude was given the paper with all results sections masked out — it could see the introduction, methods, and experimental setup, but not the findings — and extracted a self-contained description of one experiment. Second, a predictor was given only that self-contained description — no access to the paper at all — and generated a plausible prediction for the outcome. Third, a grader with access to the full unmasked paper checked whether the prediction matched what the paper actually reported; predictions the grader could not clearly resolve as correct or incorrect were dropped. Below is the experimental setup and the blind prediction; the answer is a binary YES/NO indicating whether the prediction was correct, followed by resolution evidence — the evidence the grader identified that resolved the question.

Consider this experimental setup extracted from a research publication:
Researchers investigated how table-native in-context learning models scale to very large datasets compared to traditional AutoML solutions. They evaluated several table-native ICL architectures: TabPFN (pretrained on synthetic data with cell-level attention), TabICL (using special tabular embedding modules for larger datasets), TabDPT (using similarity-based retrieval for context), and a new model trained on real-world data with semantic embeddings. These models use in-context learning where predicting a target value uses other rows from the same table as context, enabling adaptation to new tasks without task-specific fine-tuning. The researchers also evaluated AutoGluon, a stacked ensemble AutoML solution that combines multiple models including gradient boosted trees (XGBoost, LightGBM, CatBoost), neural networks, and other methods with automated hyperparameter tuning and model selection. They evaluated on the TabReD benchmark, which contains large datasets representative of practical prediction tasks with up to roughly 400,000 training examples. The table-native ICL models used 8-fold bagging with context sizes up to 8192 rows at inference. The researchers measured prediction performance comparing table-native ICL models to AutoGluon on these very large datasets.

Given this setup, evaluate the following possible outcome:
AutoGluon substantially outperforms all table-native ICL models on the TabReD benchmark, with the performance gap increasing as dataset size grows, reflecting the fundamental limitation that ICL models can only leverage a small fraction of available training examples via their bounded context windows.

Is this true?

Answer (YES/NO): YES